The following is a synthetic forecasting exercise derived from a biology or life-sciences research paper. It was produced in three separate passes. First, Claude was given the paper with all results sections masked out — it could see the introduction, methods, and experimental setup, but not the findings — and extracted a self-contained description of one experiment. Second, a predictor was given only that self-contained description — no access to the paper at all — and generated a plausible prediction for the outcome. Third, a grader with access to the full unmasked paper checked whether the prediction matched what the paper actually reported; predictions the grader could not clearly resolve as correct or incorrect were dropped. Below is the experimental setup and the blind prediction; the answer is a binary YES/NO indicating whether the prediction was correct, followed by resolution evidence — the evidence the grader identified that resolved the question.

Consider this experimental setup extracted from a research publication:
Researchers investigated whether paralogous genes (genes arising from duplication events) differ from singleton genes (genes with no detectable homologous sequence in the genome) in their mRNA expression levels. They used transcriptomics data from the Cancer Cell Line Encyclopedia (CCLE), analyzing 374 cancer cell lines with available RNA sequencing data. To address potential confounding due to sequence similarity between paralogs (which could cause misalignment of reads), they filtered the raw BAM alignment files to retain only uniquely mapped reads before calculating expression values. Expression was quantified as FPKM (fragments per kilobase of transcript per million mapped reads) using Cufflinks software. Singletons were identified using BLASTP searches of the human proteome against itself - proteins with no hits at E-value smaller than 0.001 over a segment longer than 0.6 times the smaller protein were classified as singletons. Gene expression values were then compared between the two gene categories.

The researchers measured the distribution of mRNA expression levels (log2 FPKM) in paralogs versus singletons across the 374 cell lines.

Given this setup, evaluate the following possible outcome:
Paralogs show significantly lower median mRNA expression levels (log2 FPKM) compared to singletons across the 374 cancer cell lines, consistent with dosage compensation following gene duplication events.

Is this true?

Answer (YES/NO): YES